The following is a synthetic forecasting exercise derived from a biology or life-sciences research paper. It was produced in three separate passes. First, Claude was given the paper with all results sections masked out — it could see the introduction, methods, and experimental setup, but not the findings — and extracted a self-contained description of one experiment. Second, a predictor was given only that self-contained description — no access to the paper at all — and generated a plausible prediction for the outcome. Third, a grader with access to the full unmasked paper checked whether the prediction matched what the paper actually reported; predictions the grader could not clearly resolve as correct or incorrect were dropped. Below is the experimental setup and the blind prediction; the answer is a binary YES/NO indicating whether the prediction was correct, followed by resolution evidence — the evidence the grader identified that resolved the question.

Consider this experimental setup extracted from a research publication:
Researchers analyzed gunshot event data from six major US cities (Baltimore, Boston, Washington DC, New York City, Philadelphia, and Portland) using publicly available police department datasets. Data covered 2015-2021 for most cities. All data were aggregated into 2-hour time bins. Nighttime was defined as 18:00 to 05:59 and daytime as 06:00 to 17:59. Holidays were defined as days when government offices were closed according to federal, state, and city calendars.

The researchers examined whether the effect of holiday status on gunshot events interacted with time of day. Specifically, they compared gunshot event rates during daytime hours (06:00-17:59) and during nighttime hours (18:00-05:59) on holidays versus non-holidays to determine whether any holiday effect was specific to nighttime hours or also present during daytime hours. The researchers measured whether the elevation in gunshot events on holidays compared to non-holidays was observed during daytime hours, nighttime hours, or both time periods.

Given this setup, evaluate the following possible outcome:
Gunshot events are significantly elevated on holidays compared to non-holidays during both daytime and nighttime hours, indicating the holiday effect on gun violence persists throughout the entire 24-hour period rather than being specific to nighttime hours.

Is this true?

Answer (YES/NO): NO